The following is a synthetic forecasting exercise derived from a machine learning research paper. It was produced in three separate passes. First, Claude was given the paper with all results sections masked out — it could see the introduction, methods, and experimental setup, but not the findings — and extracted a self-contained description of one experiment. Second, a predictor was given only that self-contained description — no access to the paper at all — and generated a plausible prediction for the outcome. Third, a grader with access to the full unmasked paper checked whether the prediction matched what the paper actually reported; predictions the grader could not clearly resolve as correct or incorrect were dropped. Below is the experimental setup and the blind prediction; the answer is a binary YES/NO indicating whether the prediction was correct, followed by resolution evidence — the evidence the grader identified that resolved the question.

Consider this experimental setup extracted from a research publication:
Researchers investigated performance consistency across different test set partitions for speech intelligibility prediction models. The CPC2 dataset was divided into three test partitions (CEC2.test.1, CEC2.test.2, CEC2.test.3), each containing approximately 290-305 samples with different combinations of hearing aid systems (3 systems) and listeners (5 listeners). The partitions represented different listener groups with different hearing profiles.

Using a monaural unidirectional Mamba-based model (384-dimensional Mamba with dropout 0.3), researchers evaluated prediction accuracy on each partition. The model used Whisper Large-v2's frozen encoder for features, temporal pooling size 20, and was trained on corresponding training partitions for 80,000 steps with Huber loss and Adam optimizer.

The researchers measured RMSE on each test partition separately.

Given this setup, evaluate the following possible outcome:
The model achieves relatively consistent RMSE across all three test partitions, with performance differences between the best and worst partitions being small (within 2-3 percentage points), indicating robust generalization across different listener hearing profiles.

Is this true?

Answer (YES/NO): NO